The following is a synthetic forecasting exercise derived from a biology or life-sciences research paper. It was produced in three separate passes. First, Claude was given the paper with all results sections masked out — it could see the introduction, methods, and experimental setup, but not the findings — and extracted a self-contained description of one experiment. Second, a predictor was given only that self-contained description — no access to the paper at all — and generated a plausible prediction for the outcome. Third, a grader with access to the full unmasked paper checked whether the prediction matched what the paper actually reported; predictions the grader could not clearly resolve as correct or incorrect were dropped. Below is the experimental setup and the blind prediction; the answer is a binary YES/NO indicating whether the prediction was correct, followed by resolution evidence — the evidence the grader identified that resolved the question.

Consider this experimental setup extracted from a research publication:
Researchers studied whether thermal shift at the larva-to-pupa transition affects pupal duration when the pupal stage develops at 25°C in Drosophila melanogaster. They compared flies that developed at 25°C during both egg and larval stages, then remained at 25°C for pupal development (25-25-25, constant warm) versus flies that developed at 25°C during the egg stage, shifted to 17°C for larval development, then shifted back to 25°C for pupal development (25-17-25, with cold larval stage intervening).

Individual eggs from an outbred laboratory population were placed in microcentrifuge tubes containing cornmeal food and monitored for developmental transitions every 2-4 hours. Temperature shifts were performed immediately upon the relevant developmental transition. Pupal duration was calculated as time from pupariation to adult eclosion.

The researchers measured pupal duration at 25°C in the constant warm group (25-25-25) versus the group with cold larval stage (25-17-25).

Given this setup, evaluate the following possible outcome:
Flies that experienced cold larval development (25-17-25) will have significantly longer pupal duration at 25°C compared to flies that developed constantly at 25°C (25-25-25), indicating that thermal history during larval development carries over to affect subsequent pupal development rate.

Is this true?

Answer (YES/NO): YES